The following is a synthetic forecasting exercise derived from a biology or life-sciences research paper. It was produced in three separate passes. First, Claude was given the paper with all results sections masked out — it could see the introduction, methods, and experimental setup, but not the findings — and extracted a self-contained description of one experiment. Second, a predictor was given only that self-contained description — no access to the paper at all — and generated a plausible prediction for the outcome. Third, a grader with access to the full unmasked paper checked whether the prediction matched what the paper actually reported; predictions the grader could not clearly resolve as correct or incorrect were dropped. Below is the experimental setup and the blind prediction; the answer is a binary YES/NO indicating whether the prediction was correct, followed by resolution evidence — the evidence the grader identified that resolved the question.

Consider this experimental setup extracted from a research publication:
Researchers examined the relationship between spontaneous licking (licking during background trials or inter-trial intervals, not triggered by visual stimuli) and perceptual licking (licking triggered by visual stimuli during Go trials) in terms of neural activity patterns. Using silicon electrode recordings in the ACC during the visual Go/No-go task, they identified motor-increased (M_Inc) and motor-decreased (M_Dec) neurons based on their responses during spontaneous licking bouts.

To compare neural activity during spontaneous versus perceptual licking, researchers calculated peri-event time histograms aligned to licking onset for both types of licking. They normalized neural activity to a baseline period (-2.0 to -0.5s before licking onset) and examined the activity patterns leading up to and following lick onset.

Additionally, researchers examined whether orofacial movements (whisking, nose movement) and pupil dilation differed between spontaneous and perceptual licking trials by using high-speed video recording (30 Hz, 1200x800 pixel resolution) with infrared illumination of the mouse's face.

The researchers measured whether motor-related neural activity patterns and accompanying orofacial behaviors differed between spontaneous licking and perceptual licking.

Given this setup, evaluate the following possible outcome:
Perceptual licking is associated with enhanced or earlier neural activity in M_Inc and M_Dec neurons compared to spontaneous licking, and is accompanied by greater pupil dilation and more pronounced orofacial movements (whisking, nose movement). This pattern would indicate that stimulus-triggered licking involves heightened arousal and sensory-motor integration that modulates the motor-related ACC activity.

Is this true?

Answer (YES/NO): NO